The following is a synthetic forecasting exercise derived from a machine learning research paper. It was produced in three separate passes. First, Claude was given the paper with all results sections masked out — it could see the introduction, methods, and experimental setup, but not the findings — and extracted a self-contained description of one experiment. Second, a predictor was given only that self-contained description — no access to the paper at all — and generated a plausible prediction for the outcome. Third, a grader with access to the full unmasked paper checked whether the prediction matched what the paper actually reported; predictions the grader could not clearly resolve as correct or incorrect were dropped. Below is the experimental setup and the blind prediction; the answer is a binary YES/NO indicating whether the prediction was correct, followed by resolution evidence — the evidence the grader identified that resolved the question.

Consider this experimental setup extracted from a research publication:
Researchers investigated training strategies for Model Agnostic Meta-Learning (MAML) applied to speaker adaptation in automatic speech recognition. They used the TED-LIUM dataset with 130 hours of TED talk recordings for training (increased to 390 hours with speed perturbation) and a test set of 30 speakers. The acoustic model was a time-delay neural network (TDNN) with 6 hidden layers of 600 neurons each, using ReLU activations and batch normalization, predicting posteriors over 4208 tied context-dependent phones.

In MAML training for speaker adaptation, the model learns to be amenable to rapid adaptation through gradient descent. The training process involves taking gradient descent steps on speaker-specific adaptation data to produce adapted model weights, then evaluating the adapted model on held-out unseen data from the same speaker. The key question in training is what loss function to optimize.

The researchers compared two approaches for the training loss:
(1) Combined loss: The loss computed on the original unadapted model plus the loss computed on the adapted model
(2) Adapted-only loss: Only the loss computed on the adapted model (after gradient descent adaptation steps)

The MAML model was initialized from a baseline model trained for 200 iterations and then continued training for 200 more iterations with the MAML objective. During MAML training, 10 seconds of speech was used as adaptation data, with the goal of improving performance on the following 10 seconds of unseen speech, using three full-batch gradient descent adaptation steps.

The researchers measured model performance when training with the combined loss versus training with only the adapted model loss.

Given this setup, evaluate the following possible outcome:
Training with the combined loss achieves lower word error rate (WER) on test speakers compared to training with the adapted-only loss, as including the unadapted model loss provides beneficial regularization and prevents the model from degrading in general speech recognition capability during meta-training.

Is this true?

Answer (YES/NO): YES